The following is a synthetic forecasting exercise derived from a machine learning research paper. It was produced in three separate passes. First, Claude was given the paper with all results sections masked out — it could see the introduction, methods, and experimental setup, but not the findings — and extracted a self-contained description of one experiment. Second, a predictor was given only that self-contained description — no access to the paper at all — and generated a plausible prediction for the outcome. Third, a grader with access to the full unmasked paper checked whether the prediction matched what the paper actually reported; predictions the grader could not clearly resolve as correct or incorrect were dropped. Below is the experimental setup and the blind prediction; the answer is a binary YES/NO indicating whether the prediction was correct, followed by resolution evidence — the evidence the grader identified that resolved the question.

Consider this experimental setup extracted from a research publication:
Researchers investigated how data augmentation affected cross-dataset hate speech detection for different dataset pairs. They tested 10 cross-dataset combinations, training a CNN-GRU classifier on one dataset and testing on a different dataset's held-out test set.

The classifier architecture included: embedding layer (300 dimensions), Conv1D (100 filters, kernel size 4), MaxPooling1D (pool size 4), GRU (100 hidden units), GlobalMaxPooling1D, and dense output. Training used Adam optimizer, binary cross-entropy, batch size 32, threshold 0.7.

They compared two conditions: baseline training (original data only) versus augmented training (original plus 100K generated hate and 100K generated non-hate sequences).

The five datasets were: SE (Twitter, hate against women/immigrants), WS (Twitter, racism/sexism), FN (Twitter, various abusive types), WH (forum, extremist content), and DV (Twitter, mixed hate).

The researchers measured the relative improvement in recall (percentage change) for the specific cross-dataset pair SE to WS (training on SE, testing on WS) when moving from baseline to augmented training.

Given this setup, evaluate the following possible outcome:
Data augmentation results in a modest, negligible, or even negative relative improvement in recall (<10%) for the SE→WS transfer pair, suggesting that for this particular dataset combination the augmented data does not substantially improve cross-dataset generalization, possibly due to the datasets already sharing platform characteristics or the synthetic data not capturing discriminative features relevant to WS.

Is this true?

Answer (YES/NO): NO